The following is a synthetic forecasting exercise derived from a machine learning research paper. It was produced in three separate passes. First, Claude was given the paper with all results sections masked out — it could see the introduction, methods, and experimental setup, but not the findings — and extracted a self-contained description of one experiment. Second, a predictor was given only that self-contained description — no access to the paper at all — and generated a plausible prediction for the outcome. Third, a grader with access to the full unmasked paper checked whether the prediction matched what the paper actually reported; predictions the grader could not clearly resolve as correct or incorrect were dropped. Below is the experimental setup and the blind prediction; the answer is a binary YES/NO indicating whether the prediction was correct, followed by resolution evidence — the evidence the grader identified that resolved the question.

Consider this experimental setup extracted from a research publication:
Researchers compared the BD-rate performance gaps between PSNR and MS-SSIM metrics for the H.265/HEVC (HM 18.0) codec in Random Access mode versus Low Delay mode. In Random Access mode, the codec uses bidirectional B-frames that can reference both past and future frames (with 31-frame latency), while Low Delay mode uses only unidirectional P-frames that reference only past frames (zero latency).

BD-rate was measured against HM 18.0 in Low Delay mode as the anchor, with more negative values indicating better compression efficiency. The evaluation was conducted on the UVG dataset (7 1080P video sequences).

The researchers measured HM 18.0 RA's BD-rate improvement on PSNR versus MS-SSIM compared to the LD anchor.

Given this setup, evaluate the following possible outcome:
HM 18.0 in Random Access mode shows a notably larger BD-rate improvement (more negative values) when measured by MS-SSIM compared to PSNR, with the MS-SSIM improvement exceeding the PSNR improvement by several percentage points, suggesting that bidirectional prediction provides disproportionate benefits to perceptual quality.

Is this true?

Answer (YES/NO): NO